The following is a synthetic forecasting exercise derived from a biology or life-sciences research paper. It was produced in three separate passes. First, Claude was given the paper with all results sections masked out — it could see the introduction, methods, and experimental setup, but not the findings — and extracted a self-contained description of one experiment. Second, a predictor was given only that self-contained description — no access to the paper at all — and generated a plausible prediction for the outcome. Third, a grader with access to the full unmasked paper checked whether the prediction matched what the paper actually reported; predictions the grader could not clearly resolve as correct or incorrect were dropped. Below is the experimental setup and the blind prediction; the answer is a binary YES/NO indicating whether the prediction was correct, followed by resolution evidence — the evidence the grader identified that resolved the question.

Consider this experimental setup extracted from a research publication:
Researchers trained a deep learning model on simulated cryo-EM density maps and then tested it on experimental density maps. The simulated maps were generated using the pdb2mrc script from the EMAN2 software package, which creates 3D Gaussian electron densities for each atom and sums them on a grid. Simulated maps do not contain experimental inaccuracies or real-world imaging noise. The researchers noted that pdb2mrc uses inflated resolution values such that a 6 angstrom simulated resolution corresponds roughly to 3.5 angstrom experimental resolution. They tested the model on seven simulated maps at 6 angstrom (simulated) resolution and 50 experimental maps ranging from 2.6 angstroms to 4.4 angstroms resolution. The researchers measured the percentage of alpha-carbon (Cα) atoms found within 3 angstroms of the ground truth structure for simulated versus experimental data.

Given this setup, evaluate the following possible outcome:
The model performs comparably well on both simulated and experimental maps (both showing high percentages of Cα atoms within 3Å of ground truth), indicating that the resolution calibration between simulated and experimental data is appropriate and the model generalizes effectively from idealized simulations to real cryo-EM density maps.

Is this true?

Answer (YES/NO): NO